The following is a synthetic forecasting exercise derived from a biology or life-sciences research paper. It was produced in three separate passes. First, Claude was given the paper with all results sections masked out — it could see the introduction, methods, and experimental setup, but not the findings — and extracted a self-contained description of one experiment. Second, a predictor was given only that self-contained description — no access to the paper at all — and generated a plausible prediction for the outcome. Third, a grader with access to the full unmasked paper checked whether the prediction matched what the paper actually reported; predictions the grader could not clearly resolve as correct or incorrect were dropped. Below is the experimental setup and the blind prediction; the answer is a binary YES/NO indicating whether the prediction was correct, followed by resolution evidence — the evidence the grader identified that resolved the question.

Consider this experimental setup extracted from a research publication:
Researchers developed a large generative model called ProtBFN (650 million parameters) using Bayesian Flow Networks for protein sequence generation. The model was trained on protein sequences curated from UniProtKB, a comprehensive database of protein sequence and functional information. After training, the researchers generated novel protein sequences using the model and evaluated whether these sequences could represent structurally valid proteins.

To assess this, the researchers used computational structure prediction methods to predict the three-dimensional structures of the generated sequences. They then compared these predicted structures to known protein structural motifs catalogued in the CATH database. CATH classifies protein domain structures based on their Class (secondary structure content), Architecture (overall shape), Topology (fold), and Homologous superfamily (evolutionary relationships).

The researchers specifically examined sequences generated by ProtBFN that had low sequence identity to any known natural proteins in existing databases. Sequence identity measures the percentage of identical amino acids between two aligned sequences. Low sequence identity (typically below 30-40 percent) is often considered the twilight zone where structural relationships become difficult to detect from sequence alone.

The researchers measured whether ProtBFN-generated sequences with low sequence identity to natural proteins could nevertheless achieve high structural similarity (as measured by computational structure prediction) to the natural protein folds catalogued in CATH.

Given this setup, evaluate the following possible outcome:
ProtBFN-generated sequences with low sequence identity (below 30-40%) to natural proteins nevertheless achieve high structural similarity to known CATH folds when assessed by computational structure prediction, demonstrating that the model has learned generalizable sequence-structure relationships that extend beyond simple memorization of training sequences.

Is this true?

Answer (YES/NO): YES